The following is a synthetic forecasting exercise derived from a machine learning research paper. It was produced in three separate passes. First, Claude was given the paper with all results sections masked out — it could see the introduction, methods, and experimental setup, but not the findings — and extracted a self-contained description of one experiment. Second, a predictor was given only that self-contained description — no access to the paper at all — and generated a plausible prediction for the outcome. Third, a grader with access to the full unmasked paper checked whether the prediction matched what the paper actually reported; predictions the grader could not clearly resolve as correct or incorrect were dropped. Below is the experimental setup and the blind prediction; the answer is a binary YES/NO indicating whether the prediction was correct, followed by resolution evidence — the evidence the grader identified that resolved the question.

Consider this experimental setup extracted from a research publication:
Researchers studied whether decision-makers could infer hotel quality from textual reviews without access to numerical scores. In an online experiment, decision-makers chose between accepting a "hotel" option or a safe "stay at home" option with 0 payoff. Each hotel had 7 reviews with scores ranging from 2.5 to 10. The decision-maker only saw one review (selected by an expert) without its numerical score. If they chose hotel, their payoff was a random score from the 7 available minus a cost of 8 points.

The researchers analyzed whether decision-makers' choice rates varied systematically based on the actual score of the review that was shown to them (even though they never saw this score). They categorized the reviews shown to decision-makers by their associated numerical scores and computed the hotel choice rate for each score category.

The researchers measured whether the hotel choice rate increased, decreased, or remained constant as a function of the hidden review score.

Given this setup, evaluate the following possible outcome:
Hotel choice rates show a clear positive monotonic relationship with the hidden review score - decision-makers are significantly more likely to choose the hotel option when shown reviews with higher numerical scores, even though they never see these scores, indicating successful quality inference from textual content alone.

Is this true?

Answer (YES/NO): YES